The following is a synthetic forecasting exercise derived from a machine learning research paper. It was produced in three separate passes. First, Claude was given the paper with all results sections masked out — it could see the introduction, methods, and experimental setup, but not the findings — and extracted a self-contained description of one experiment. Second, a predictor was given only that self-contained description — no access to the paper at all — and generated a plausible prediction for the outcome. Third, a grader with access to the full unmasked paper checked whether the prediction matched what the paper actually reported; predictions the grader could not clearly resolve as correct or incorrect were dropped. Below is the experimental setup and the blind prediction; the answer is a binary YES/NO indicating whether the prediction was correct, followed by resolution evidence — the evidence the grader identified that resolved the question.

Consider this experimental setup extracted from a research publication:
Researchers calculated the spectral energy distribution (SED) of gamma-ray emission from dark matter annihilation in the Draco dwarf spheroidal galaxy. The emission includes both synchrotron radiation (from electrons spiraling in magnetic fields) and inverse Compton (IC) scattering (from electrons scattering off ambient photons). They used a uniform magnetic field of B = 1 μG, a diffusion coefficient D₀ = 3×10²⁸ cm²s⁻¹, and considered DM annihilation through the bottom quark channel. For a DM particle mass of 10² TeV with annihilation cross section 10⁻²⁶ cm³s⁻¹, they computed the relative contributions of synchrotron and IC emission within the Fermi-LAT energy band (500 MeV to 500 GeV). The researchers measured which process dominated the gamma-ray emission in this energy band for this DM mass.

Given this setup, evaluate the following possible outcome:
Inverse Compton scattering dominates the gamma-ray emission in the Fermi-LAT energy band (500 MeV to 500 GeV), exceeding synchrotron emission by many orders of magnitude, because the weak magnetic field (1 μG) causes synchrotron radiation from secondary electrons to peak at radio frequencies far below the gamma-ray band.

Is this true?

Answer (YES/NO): YES